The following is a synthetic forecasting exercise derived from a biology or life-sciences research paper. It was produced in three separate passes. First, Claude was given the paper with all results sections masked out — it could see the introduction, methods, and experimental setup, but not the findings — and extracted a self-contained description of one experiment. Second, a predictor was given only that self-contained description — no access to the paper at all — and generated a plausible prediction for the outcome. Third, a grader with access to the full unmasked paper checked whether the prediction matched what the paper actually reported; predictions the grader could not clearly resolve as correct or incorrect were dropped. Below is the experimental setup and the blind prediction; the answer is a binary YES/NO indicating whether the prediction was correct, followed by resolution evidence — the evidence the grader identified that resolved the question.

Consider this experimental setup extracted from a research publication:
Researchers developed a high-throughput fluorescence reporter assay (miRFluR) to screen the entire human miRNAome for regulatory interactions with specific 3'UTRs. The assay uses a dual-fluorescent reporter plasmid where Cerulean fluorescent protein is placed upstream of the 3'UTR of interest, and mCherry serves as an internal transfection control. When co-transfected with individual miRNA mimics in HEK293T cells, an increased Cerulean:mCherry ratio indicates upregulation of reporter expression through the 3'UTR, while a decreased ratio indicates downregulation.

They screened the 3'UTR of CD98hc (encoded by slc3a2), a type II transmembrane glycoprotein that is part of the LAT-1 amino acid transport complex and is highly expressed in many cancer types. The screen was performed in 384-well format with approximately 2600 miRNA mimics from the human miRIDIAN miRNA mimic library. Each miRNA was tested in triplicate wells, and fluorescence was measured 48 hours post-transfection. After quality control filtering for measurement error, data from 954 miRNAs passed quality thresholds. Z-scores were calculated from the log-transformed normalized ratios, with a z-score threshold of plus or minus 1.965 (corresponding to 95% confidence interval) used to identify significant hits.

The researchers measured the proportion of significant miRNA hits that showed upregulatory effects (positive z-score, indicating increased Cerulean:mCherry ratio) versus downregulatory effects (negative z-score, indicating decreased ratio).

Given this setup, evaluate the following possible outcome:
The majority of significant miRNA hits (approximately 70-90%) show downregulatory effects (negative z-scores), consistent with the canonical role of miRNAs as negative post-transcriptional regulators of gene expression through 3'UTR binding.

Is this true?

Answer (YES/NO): NO